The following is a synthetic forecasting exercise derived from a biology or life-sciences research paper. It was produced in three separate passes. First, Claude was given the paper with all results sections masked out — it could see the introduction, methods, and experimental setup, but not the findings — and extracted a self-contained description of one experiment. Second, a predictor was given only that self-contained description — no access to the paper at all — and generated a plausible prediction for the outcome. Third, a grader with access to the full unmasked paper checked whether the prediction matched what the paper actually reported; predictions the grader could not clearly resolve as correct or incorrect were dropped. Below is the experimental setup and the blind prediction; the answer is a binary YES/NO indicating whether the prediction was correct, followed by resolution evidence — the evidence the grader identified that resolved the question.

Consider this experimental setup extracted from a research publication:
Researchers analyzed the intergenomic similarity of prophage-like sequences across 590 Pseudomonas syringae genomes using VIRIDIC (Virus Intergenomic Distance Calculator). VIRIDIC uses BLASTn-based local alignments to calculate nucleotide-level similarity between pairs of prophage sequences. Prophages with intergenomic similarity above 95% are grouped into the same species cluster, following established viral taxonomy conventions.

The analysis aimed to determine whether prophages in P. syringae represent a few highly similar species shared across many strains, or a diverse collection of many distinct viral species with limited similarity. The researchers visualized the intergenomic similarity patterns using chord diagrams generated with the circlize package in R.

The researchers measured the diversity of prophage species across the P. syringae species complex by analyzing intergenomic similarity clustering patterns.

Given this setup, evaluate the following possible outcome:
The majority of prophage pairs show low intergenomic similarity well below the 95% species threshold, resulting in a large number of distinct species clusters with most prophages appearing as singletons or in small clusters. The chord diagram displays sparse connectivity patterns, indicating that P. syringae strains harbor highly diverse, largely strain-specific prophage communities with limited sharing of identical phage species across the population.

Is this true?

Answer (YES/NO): YES